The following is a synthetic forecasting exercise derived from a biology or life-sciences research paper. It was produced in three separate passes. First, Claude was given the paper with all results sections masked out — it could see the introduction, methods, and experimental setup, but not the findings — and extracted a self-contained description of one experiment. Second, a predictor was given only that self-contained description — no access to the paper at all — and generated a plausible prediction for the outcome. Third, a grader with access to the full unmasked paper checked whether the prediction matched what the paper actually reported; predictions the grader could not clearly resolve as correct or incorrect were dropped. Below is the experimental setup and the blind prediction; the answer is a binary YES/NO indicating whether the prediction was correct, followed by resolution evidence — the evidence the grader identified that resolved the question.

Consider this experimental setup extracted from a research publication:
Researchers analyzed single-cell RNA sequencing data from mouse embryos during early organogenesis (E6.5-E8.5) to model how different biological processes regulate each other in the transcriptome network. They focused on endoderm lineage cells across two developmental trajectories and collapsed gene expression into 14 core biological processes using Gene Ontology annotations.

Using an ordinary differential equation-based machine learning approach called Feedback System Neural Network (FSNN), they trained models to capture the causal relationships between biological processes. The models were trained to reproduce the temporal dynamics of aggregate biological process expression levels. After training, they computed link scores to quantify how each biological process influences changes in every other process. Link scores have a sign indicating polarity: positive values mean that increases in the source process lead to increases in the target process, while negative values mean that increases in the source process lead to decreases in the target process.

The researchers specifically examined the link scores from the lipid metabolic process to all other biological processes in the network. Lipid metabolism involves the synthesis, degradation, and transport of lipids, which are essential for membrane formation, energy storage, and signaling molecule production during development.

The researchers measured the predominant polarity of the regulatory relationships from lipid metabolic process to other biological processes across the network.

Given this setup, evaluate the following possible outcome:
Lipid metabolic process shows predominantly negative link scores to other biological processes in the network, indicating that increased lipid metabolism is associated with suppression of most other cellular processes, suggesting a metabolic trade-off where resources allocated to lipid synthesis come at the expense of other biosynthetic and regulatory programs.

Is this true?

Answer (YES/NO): NO